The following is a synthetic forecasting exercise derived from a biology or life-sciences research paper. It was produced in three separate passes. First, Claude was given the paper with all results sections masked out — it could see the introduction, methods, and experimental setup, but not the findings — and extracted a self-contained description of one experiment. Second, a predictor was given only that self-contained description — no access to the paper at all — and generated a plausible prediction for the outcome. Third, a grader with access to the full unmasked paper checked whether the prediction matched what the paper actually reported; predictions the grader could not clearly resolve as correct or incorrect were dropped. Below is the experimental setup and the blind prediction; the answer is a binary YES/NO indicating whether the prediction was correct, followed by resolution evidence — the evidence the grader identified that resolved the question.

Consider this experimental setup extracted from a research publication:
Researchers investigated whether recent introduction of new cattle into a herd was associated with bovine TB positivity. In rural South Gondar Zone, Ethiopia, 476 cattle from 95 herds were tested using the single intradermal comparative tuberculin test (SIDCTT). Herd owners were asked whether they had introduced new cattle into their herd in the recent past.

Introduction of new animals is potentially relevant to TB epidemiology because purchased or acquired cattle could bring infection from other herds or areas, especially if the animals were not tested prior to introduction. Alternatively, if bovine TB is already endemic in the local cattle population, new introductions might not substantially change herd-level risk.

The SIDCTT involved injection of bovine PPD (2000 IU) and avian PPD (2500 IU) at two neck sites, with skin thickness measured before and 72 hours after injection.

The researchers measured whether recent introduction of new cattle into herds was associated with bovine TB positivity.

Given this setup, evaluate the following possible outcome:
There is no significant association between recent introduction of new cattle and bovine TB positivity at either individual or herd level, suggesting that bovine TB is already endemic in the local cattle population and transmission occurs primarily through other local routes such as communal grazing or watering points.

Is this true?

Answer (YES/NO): YES